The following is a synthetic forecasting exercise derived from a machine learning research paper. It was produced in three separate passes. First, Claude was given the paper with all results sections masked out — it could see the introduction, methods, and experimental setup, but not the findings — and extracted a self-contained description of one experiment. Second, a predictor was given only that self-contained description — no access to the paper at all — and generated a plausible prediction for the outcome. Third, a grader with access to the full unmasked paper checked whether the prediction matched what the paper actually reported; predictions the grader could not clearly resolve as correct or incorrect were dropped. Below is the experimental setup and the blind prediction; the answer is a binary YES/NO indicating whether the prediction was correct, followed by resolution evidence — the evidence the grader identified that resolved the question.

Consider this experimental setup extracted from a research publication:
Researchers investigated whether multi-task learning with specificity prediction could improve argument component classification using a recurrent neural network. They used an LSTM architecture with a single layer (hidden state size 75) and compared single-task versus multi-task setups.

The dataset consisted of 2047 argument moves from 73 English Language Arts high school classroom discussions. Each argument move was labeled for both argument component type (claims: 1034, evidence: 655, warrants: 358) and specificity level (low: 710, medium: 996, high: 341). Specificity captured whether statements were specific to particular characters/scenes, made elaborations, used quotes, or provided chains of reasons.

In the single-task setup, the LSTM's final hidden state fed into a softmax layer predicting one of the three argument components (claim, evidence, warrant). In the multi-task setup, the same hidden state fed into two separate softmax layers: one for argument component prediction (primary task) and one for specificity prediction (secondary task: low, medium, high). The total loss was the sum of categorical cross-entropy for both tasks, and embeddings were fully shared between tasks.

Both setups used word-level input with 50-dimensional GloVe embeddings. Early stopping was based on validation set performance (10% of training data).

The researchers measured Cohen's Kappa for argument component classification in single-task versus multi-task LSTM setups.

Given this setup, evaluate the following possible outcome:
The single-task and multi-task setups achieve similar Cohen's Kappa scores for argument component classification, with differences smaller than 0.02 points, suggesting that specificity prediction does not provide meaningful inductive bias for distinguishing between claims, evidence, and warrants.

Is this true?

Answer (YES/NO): NO